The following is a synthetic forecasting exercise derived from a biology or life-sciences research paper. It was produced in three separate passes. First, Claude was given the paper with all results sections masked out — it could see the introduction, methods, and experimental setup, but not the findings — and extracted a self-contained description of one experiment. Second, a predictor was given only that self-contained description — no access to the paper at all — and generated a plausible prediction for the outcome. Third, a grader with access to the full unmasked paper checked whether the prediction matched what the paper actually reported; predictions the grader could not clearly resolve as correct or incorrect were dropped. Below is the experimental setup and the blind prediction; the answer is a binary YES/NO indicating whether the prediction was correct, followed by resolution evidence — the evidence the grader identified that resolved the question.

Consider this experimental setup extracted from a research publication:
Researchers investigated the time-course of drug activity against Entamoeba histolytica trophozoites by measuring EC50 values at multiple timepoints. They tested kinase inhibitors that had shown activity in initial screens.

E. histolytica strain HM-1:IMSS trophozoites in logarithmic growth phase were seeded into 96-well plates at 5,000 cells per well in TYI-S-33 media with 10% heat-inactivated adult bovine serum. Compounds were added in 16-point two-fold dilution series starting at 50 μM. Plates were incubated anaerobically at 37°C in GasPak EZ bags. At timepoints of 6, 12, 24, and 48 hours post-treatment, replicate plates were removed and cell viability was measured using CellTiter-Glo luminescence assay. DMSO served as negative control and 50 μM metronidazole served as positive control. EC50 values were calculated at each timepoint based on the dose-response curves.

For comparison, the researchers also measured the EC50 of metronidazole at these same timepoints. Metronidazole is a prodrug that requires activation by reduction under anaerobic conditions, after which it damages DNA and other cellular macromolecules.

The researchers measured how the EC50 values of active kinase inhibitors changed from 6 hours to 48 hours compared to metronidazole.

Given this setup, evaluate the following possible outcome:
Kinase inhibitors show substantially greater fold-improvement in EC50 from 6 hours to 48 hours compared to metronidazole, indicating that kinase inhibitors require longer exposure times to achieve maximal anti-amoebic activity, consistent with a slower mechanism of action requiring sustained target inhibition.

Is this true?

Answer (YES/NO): NO